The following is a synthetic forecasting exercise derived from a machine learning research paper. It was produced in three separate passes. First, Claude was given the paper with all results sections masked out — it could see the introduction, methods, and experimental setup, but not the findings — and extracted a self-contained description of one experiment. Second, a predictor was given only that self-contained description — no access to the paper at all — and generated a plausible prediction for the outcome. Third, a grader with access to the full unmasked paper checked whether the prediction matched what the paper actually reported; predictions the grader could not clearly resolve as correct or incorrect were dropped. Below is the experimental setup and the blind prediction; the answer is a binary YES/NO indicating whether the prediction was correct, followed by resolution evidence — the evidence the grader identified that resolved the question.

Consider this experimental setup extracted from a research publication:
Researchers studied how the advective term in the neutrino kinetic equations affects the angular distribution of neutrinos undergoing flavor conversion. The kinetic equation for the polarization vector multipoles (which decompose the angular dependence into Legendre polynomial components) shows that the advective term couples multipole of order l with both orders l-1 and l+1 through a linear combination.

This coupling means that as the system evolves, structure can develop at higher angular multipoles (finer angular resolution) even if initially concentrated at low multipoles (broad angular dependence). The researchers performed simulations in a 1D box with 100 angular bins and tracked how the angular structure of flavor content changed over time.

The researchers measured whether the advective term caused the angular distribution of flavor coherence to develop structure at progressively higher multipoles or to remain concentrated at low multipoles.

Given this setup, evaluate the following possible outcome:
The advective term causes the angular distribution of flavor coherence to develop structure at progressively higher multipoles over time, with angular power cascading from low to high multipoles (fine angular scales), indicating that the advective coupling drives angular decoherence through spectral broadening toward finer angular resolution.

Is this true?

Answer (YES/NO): YES